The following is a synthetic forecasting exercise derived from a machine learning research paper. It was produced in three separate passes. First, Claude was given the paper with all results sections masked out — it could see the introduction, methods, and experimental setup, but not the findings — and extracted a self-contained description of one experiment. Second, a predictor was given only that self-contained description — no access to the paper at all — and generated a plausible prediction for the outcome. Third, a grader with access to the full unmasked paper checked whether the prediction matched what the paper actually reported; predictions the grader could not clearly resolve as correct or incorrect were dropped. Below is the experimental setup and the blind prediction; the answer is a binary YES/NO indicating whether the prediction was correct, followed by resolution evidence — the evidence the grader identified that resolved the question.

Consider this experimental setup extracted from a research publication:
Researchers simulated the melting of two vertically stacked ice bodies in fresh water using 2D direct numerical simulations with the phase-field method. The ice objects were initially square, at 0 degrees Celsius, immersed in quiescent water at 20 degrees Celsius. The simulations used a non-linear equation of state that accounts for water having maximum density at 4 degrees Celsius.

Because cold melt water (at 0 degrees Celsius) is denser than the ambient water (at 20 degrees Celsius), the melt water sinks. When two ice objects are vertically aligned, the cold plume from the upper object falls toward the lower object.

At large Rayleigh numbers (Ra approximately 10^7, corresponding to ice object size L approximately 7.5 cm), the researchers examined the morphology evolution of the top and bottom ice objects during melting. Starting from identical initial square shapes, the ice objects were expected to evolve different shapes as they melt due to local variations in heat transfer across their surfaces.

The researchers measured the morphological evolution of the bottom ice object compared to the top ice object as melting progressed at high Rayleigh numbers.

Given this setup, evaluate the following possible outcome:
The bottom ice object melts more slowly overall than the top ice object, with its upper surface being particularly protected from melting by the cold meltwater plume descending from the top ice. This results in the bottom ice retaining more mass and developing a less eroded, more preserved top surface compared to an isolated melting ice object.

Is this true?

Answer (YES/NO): NO